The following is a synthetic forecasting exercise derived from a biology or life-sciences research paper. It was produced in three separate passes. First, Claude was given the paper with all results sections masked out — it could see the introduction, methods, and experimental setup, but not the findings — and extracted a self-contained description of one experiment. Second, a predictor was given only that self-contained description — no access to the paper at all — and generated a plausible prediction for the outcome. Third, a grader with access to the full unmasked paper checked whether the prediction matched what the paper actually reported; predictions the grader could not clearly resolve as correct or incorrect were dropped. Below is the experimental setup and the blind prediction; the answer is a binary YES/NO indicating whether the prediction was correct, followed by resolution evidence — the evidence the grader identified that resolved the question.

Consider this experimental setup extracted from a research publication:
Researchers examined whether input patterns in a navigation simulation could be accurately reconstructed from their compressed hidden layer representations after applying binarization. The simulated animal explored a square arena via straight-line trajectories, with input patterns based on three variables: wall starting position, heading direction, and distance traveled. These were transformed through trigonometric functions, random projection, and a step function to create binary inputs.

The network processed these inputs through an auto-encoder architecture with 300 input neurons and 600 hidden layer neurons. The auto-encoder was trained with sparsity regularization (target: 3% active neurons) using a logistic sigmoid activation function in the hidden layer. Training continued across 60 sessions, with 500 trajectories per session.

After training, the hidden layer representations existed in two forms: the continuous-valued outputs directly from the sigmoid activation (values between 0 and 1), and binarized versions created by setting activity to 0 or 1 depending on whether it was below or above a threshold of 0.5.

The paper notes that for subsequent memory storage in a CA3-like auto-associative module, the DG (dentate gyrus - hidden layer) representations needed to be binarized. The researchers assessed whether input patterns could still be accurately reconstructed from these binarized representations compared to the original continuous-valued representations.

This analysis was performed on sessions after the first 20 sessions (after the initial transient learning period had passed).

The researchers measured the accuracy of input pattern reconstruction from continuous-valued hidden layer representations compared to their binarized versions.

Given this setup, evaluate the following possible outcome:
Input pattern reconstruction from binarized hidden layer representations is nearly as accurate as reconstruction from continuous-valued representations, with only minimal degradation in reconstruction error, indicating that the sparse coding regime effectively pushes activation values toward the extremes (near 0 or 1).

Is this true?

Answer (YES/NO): YES